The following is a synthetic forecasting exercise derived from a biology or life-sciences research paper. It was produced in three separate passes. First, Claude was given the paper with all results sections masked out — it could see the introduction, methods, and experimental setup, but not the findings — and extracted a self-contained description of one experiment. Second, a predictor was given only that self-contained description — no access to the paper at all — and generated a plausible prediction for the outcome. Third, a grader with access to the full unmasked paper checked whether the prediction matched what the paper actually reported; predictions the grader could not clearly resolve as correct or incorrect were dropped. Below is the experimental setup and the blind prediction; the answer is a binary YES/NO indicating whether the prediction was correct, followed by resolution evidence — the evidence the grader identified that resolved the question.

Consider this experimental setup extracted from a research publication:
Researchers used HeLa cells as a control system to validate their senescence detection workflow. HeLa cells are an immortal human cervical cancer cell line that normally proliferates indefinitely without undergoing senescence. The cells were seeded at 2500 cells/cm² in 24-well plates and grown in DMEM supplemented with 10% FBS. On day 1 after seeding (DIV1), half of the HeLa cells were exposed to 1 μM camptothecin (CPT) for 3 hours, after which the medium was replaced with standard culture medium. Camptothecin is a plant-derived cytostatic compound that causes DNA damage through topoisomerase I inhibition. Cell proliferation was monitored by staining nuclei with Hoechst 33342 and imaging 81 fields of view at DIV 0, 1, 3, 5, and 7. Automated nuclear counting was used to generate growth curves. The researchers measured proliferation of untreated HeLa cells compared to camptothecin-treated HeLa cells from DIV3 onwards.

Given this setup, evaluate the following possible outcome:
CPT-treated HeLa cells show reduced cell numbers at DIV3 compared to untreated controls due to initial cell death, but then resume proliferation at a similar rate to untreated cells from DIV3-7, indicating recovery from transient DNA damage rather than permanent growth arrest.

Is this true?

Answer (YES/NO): NO